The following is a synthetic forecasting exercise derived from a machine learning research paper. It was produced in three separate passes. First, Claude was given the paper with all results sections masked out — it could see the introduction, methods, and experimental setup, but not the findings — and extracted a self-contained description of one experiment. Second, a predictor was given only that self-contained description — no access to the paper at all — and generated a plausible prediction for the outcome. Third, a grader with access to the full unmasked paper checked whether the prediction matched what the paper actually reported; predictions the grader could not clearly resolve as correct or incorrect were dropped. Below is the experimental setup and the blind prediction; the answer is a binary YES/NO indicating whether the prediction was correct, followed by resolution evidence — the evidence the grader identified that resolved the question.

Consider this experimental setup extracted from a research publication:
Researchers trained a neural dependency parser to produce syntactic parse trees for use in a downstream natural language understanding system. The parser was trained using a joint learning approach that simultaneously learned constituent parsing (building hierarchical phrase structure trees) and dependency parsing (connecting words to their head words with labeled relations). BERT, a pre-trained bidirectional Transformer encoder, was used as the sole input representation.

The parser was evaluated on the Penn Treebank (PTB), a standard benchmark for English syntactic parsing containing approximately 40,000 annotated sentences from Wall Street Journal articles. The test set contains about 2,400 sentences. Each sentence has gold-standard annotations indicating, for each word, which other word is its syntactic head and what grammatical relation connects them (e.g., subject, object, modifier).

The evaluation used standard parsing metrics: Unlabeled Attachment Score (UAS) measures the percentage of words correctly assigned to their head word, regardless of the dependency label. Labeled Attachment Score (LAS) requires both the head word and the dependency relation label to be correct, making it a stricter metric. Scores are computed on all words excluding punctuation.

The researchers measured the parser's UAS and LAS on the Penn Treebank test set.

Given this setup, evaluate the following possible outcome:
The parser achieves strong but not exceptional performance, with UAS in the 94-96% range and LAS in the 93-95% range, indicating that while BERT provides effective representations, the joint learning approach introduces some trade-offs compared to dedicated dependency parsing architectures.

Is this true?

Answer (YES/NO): NO